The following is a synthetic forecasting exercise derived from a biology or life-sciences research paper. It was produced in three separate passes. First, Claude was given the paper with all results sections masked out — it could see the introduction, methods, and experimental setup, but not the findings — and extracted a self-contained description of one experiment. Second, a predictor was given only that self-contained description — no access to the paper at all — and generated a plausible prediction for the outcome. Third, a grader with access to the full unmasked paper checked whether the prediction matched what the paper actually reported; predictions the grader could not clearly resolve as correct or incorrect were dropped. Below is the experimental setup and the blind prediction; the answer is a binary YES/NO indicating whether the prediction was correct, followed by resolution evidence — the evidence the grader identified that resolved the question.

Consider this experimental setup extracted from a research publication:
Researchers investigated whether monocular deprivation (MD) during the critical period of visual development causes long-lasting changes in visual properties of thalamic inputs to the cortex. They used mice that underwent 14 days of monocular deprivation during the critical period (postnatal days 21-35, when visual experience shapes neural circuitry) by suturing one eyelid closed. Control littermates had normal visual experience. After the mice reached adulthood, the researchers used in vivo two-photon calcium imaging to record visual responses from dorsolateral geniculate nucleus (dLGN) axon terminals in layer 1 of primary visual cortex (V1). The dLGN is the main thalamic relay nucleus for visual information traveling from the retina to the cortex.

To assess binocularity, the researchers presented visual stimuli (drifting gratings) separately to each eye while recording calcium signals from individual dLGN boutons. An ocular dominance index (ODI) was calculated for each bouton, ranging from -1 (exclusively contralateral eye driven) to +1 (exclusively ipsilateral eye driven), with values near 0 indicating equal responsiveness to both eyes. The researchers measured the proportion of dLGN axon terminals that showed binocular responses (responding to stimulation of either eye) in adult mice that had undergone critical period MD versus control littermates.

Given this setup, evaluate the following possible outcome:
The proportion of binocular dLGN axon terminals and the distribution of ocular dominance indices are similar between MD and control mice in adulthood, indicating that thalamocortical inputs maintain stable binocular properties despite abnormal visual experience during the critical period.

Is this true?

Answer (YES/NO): NO